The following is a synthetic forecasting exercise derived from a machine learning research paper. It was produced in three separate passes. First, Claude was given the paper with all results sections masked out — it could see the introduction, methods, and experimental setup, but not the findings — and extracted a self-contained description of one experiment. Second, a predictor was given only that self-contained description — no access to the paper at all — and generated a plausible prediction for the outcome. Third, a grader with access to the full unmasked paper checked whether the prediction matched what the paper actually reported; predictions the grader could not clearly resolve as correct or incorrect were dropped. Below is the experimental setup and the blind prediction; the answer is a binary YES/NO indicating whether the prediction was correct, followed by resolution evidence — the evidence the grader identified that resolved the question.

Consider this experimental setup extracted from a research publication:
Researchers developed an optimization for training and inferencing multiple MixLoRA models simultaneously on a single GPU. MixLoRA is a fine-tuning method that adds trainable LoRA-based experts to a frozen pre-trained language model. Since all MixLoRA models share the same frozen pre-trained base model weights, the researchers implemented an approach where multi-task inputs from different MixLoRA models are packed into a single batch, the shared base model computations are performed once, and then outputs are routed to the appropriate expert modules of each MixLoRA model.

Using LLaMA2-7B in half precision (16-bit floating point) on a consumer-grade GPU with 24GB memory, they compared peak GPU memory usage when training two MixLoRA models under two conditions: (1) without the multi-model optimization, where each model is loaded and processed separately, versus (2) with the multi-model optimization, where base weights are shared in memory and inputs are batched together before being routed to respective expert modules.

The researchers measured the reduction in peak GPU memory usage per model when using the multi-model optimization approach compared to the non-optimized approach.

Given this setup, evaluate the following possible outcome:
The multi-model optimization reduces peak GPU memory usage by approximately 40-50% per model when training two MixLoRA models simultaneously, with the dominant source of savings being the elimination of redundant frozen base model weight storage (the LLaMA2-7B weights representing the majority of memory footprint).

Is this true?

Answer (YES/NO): YES